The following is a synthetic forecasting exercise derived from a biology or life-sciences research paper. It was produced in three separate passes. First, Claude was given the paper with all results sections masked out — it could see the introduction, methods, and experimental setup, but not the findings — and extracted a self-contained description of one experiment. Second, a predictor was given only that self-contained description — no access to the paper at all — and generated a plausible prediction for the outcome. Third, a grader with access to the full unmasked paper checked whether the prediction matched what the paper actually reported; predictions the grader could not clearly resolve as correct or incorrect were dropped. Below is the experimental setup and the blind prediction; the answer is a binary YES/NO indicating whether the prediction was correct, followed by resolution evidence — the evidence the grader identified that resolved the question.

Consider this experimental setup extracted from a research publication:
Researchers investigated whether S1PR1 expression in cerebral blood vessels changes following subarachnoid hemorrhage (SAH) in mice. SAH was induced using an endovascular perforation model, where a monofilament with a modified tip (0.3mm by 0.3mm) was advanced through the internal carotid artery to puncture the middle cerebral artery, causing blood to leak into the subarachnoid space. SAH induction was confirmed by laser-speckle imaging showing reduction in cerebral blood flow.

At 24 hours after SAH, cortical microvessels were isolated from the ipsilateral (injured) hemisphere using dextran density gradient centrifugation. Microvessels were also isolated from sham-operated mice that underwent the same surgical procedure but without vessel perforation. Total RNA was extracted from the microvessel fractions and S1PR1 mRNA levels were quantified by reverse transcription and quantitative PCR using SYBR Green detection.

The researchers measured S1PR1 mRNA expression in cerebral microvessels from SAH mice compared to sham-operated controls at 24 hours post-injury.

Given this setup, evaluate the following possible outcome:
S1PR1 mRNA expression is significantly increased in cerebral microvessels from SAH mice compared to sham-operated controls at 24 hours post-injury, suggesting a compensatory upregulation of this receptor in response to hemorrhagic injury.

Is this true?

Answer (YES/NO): YES